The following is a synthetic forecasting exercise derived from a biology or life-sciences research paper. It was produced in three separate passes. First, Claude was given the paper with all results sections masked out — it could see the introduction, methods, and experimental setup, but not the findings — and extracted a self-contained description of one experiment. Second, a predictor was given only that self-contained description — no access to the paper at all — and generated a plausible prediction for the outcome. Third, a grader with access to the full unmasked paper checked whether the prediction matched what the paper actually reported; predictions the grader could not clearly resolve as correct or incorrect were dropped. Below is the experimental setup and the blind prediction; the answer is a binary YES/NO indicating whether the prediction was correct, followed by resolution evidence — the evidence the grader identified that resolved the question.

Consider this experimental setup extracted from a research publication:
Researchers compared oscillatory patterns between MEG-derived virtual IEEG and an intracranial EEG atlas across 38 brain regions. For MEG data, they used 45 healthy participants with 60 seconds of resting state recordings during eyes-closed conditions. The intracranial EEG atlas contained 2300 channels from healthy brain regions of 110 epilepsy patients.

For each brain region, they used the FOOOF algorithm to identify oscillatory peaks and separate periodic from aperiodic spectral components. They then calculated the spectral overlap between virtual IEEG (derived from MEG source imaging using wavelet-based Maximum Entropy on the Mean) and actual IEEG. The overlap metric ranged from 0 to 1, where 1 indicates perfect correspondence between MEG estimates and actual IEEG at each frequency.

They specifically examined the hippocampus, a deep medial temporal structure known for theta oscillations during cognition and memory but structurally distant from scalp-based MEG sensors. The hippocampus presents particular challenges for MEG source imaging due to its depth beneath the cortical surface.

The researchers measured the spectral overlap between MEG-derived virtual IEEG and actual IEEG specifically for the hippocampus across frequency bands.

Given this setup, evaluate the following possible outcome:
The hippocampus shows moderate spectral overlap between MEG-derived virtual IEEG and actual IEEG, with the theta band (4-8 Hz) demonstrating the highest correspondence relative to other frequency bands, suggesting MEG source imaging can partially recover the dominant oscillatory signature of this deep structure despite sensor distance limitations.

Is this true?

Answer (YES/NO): NO